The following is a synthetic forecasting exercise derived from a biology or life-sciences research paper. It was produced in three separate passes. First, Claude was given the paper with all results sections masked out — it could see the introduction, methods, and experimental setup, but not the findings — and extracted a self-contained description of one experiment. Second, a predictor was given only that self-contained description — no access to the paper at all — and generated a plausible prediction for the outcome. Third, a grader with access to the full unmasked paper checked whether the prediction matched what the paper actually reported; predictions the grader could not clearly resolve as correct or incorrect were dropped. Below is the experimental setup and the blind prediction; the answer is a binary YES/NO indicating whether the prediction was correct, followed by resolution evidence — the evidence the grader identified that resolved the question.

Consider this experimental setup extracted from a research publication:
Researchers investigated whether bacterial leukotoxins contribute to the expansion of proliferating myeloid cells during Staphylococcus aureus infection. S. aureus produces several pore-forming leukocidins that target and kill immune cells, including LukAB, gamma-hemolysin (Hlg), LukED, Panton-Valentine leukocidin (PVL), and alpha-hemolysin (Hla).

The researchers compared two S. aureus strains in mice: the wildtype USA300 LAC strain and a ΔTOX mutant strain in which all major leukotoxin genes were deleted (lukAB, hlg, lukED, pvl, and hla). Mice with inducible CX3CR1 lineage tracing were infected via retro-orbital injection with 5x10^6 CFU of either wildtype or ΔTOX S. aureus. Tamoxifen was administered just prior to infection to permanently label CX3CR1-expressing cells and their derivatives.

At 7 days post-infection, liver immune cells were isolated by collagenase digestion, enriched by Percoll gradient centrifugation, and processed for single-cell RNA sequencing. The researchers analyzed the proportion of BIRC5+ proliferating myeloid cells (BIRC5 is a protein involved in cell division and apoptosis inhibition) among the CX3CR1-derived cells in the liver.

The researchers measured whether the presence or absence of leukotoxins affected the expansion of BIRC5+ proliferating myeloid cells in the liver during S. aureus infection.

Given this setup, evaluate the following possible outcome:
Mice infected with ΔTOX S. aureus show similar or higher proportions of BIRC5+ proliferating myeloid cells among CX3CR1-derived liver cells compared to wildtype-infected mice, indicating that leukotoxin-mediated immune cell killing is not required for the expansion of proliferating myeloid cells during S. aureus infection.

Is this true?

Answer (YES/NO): NO